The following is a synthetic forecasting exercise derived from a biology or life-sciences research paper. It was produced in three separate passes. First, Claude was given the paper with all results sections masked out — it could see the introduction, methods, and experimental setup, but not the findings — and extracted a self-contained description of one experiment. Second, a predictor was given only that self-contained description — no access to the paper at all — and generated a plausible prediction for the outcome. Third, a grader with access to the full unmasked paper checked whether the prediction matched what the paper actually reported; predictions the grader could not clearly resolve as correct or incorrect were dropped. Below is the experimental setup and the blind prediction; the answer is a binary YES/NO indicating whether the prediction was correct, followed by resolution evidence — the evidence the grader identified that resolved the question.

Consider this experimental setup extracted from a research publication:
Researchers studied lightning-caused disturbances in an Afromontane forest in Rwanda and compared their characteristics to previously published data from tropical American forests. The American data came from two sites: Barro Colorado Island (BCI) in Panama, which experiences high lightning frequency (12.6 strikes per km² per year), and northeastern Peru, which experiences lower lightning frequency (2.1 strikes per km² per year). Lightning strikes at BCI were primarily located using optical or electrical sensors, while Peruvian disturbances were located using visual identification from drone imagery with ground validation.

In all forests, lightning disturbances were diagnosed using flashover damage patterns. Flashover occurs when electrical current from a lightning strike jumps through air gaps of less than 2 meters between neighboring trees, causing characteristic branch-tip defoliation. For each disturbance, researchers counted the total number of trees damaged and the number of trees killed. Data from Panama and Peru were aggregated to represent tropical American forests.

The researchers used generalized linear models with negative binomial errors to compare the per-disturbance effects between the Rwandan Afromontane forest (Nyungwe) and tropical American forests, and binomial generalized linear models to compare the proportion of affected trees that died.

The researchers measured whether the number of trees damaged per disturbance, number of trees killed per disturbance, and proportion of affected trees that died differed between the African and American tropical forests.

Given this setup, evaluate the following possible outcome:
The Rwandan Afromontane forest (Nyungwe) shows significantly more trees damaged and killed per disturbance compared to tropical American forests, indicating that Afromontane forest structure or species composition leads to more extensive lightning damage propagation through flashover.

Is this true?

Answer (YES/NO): NO